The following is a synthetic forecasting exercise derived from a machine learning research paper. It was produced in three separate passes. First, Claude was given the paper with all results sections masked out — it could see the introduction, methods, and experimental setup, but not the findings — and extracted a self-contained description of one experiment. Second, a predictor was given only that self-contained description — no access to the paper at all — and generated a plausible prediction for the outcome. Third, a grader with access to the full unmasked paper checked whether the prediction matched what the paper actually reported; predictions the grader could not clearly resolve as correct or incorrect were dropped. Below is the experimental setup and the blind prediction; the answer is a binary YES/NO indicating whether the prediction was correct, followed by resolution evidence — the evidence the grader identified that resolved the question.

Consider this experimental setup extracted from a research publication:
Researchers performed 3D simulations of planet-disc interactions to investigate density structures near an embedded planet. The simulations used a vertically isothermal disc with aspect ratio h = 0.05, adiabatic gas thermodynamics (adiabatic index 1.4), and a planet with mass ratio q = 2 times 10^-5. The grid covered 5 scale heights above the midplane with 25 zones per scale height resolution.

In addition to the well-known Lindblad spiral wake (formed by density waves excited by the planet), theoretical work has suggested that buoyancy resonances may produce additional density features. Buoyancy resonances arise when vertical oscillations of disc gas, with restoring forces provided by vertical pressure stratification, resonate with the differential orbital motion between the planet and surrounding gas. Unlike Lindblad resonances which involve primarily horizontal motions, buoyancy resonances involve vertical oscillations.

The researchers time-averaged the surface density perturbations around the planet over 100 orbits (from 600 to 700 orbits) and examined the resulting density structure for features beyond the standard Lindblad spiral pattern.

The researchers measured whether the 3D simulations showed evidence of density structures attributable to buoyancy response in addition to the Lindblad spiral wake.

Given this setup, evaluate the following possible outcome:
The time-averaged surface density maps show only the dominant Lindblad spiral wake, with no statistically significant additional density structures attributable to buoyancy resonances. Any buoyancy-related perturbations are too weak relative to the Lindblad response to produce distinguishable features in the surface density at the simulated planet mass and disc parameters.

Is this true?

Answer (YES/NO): NO